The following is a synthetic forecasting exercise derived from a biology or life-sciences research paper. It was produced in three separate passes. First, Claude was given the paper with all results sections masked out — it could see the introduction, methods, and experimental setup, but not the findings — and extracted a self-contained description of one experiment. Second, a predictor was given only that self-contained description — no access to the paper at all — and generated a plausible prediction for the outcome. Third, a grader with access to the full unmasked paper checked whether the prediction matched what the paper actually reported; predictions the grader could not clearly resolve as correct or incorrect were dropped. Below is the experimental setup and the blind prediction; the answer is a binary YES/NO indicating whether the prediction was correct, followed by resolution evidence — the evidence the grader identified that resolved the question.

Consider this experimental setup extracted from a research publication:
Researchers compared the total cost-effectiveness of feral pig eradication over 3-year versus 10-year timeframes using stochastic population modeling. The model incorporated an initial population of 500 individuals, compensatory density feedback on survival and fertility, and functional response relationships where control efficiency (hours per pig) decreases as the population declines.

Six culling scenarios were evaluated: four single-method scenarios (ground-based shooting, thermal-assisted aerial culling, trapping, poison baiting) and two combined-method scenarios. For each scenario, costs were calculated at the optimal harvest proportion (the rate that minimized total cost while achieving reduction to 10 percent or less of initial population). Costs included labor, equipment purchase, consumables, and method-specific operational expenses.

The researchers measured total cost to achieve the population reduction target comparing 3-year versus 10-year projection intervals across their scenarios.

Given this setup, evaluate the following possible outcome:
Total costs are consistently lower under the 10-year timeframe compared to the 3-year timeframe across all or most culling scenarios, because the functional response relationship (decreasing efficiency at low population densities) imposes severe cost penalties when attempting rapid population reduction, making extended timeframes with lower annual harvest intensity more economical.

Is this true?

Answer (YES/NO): NO